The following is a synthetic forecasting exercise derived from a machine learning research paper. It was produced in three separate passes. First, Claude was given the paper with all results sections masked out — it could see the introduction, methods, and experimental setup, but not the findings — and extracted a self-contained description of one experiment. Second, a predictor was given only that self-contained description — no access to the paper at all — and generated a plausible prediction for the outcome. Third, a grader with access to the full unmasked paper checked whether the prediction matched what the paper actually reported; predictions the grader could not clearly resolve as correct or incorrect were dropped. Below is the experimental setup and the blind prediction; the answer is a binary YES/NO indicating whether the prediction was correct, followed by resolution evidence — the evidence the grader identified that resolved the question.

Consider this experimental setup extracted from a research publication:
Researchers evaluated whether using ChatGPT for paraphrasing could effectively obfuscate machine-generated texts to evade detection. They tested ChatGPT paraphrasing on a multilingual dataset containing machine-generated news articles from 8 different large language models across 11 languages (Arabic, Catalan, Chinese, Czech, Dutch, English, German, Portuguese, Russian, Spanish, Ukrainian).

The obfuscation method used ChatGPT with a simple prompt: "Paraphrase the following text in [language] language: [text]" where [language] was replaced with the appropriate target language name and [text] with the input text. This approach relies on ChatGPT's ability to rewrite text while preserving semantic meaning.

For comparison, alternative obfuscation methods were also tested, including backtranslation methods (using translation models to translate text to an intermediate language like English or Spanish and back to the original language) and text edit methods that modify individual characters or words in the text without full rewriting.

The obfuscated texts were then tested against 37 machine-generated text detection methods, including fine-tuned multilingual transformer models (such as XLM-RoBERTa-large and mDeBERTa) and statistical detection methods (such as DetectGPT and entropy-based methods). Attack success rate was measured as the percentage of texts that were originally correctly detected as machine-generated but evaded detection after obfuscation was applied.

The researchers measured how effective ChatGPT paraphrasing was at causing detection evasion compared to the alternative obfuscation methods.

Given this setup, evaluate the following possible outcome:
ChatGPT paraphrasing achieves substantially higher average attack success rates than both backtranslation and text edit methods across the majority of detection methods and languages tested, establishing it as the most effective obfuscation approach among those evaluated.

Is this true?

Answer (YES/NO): NO